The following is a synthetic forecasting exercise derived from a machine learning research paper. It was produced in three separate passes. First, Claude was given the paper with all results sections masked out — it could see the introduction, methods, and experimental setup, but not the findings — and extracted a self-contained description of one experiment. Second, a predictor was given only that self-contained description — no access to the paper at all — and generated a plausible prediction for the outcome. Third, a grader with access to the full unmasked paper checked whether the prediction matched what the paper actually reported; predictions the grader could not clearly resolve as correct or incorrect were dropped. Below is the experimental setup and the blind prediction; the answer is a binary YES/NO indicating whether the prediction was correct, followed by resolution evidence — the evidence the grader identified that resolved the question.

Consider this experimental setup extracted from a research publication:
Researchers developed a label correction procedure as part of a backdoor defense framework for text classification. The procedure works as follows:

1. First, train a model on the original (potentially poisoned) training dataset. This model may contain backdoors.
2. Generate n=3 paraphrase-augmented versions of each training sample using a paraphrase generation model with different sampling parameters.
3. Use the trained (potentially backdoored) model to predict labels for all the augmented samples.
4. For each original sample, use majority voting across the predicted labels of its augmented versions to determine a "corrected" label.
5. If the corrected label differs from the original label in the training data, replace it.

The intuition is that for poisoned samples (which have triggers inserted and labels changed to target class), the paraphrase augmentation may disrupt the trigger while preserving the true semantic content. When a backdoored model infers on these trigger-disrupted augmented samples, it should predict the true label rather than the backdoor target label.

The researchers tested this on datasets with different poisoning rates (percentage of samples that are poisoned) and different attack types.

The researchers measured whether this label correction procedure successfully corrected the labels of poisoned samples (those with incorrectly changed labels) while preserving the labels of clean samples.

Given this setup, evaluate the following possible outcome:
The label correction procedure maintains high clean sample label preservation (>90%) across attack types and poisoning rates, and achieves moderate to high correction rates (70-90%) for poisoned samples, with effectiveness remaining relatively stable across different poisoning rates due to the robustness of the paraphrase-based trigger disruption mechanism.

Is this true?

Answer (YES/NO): NO